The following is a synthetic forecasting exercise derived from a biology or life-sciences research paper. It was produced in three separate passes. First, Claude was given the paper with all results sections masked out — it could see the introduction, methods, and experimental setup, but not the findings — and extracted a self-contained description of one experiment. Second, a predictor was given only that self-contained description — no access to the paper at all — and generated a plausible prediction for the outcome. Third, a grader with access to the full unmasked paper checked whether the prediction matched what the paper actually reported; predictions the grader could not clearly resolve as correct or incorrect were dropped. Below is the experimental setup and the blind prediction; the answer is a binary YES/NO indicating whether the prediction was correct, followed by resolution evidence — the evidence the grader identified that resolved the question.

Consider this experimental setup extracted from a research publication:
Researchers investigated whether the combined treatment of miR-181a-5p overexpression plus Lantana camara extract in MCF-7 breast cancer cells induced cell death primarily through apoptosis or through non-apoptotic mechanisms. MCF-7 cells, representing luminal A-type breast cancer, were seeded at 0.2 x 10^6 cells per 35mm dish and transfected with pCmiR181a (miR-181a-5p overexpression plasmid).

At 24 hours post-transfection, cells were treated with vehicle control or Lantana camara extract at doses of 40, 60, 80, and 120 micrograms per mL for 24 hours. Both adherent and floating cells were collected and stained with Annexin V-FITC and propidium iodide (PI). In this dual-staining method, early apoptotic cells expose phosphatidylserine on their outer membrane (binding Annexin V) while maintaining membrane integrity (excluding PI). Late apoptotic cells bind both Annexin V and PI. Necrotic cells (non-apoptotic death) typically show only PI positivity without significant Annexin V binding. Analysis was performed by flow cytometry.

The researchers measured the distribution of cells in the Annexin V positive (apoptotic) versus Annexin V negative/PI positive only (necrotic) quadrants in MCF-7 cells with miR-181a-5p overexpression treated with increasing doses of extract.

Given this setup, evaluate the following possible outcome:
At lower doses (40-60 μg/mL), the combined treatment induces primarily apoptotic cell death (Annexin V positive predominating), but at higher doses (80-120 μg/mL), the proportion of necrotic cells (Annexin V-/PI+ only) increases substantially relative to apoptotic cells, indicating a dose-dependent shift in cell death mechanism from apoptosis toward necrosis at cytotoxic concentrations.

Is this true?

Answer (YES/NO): NO